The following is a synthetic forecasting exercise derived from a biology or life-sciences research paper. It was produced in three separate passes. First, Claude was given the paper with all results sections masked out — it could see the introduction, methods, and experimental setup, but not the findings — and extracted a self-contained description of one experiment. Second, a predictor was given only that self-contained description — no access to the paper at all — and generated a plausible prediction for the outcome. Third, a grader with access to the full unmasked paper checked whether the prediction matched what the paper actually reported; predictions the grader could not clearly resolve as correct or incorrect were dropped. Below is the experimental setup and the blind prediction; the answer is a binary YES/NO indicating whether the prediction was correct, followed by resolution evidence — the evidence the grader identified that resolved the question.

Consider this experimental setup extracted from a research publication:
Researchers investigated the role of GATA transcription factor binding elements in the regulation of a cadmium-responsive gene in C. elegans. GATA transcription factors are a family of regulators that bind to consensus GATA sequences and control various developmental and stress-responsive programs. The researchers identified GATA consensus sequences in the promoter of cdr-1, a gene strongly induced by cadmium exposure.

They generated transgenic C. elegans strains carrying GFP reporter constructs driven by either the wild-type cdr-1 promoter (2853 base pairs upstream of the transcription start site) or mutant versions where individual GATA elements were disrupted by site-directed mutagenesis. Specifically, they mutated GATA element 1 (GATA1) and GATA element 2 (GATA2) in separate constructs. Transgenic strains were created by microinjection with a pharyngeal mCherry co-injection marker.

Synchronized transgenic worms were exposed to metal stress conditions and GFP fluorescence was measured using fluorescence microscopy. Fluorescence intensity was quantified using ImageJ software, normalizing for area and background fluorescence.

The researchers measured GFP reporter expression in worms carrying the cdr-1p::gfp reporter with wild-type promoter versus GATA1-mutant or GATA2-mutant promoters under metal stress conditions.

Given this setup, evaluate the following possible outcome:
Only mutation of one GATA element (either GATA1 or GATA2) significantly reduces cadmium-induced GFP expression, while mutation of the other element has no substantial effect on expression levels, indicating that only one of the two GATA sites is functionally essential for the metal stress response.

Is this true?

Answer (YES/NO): NO